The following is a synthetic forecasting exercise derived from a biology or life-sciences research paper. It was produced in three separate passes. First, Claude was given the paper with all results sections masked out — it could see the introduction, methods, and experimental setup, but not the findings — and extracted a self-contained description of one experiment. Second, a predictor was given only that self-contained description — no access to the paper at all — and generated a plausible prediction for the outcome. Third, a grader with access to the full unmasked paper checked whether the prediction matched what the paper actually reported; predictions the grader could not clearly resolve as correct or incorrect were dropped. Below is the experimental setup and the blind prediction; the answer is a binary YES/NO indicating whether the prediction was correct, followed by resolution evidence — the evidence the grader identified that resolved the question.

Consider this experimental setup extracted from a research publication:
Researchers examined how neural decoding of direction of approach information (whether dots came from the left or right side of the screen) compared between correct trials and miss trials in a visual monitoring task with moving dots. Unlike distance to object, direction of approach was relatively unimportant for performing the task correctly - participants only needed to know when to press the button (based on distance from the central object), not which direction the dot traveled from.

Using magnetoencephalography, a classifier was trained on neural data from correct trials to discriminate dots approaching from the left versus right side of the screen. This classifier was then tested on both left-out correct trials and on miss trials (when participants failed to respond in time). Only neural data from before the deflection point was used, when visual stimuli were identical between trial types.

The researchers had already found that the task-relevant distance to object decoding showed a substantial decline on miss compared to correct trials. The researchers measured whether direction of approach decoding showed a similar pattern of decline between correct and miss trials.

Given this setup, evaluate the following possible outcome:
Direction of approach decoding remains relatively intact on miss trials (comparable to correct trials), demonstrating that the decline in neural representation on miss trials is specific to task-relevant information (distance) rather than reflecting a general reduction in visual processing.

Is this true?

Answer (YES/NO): NO